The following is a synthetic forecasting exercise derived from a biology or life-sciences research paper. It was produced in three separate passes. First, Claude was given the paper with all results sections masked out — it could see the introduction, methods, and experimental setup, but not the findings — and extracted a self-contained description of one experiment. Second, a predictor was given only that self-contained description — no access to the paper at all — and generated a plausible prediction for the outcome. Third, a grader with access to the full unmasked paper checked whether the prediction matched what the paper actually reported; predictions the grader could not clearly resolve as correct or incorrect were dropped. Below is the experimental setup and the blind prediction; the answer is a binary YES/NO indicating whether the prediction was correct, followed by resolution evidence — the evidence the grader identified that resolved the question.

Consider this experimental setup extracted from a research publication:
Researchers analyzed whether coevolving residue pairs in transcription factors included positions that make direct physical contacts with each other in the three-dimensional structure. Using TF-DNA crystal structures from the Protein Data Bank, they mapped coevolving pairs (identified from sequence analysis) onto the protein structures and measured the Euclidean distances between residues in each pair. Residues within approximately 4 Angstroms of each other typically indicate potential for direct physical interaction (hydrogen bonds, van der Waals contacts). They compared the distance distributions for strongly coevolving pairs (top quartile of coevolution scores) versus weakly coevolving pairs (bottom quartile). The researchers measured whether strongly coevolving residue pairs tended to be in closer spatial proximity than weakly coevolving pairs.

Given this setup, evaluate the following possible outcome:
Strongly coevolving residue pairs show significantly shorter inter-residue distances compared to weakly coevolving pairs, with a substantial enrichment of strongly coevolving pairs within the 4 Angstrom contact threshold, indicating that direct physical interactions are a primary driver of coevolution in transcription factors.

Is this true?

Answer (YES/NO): NO